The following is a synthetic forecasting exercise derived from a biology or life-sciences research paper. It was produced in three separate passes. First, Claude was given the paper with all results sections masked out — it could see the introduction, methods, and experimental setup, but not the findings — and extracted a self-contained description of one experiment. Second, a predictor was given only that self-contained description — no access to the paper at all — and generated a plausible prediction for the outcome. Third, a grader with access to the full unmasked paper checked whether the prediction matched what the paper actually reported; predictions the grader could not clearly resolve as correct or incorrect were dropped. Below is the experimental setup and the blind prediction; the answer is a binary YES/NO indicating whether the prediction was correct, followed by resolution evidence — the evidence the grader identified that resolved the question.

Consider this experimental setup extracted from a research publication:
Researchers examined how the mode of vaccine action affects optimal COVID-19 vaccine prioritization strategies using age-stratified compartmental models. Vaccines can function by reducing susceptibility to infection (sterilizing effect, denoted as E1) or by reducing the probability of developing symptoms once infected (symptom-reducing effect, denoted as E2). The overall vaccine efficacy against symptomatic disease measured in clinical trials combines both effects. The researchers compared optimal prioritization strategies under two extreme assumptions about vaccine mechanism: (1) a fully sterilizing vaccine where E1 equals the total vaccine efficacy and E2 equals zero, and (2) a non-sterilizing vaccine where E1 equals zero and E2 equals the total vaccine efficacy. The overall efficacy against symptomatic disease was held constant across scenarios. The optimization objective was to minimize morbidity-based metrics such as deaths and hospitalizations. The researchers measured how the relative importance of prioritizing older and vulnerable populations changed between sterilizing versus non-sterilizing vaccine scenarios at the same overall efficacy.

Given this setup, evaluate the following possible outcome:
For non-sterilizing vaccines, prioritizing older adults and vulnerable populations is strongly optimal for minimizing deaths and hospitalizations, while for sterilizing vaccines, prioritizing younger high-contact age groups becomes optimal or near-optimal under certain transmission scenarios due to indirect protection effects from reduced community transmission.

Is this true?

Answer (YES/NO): YES